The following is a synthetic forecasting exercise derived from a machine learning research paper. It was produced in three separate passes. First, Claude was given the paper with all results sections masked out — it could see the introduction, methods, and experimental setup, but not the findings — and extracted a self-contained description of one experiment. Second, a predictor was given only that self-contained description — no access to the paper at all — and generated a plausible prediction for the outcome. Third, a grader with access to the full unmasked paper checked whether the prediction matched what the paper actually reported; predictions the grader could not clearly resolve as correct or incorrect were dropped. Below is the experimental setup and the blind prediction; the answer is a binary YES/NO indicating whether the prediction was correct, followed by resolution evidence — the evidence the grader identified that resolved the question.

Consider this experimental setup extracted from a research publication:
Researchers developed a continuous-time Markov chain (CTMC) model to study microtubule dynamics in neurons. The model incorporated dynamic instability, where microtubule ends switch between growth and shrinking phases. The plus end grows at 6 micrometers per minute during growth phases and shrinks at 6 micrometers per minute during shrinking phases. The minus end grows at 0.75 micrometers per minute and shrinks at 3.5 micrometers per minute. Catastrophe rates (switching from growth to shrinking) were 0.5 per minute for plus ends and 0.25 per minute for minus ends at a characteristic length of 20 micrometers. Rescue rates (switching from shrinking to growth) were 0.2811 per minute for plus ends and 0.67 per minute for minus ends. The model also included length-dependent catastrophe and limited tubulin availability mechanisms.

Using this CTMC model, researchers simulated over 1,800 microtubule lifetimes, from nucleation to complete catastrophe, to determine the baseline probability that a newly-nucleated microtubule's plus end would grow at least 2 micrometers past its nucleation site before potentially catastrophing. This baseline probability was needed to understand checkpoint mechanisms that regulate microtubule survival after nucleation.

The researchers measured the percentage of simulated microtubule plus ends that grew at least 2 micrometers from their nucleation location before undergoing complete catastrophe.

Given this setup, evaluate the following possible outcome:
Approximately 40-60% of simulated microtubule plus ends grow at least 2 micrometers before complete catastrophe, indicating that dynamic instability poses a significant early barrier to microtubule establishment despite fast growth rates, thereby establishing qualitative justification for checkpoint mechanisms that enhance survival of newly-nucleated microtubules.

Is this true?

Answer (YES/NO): NO